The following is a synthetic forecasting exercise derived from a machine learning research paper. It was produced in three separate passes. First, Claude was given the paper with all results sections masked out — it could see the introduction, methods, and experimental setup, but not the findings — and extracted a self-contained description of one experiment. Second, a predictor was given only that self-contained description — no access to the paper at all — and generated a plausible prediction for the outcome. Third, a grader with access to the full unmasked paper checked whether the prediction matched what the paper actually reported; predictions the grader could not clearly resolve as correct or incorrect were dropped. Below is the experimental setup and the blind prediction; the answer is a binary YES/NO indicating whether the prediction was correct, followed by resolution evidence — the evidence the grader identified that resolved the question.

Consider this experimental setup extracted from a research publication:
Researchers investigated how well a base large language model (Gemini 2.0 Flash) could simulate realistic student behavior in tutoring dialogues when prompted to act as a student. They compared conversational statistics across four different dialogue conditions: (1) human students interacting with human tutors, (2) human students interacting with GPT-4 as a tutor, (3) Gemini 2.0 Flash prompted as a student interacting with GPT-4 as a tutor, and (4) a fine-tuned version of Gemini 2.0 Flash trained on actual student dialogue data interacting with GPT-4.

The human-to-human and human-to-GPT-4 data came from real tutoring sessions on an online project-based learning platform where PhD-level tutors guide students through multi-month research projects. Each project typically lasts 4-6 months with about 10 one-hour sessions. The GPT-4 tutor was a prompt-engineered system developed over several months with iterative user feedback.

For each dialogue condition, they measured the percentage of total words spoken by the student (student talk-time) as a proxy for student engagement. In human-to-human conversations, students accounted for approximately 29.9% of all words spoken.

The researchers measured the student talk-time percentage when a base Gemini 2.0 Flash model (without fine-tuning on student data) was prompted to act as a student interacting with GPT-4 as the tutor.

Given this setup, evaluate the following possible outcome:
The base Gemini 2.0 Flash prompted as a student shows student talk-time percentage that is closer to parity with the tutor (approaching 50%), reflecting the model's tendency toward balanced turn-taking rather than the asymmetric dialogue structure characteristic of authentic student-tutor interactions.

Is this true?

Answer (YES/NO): NO